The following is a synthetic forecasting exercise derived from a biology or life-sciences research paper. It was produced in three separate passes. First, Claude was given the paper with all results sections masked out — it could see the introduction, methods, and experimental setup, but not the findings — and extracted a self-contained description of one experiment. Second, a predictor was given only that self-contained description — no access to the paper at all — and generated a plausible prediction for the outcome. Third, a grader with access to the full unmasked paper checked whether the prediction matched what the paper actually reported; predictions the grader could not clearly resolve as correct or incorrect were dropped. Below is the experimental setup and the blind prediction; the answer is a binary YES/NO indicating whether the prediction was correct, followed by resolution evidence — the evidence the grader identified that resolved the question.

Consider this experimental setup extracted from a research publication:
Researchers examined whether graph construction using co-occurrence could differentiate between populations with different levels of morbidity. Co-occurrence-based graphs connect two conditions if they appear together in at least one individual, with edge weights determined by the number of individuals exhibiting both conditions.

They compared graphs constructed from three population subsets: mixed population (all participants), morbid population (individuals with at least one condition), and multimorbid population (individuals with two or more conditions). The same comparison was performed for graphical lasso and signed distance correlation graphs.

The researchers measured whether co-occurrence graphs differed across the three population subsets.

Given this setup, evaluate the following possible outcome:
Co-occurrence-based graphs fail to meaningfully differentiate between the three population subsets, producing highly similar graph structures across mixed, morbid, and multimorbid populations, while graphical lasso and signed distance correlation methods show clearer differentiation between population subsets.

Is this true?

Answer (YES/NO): YES